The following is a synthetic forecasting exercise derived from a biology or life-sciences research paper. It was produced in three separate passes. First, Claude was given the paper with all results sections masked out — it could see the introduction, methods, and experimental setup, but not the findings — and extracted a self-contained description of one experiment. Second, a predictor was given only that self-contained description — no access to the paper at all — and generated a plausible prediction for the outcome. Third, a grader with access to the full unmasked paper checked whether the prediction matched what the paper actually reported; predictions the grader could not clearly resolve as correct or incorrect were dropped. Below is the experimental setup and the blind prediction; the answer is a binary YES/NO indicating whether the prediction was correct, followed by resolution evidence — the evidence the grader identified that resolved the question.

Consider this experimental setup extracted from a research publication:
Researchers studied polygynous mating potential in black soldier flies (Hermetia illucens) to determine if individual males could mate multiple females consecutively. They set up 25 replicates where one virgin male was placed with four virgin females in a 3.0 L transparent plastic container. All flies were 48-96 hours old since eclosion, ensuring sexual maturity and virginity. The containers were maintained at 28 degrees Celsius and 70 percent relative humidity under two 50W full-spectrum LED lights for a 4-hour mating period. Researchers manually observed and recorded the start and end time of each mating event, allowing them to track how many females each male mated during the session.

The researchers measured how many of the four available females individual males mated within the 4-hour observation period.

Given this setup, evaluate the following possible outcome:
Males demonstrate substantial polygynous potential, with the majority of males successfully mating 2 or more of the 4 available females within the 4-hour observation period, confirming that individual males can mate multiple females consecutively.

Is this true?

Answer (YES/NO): YES